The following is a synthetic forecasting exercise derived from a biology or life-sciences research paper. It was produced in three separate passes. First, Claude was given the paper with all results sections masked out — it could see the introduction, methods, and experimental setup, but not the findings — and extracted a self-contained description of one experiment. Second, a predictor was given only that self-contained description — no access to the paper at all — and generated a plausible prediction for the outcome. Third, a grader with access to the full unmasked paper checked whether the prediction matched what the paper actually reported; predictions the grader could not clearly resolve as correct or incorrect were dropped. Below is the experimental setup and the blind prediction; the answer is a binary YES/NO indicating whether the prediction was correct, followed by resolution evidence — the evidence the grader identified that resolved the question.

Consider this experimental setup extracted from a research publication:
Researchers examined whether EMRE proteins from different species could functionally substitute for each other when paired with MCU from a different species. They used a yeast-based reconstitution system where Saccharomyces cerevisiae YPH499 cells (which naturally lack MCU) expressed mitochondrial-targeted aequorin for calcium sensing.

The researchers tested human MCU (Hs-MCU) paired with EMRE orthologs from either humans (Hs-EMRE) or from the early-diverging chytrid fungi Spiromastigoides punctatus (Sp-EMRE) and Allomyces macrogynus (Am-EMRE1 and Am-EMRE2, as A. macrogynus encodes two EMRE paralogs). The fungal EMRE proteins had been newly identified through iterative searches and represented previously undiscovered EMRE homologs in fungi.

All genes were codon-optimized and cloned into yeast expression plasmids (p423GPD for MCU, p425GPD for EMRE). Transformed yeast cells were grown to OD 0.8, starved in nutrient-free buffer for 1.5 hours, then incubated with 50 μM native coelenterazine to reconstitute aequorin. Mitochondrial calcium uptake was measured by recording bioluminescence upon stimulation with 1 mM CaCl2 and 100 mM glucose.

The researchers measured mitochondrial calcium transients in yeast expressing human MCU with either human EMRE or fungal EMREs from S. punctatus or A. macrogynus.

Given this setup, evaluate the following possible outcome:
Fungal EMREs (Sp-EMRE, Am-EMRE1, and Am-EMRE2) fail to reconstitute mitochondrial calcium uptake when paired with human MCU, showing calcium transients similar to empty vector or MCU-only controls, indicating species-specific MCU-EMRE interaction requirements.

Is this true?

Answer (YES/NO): NO